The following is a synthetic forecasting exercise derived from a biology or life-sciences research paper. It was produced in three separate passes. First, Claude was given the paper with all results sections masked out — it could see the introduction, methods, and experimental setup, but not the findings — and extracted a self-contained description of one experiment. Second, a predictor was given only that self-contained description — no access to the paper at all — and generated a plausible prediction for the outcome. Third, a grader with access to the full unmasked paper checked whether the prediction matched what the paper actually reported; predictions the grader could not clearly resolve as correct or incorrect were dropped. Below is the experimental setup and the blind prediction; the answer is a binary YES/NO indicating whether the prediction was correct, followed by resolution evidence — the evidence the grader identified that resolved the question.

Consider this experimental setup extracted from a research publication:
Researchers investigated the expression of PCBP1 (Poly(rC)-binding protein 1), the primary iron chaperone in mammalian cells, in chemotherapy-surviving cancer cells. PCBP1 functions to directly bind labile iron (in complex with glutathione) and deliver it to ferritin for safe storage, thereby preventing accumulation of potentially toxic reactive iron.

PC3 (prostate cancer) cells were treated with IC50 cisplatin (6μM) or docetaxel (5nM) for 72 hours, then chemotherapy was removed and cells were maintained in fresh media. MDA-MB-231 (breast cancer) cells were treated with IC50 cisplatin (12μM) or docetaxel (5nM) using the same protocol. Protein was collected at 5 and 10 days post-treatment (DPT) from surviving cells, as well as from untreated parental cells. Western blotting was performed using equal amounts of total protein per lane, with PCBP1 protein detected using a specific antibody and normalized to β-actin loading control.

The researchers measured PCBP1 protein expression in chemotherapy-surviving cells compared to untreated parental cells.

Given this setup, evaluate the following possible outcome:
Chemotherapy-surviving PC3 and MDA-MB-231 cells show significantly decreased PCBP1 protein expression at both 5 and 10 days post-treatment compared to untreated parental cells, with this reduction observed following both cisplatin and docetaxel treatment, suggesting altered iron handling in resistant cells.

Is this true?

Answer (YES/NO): NO